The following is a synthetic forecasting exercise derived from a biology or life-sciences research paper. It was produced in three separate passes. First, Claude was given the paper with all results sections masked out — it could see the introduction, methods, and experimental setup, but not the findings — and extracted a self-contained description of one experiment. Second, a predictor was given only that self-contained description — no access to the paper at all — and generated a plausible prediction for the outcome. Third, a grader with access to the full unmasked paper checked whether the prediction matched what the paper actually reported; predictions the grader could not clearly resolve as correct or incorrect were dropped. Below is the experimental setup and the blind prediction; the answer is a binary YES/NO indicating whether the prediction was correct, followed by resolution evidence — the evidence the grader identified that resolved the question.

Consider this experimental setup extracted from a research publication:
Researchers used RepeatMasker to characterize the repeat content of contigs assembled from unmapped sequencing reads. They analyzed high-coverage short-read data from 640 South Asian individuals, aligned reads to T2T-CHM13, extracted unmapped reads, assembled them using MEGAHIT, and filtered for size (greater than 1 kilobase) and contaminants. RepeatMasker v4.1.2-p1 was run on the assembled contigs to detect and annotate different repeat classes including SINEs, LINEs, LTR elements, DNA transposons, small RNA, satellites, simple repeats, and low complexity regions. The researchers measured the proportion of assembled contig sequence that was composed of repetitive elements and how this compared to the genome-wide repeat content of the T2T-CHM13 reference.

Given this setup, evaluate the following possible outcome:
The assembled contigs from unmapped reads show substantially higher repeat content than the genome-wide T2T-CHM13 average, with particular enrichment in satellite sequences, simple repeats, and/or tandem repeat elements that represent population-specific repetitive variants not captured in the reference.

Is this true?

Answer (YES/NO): NO